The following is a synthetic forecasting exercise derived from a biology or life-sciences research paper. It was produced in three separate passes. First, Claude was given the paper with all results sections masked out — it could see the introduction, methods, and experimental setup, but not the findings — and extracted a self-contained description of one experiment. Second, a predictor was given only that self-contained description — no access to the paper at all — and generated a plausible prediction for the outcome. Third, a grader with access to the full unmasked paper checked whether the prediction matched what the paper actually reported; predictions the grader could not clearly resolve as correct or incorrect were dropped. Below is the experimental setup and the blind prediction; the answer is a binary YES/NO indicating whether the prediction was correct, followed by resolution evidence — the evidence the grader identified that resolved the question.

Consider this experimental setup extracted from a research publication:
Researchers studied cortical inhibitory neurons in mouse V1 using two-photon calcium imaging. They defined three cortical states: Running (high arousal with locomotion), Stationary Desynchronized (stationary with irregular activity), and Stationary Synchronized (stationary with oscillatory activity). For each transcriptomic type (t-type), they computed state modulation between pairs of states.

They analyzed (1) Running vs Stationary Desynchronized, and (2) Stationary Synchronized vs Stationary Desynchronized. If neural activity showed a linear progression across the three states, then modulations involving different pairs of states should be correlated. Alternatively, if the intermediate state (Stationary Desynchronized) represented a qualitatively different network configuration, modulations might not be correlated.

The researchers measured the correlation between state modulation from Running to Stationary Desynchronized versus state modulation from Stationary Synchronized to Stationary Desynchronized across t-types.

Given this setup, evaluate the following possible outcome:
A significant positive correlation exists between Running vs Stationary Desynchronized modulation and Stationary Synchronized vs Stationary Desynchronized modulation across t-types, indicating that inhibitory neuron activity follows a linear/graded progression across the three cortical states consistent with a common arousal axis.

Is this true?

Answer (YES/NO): YES